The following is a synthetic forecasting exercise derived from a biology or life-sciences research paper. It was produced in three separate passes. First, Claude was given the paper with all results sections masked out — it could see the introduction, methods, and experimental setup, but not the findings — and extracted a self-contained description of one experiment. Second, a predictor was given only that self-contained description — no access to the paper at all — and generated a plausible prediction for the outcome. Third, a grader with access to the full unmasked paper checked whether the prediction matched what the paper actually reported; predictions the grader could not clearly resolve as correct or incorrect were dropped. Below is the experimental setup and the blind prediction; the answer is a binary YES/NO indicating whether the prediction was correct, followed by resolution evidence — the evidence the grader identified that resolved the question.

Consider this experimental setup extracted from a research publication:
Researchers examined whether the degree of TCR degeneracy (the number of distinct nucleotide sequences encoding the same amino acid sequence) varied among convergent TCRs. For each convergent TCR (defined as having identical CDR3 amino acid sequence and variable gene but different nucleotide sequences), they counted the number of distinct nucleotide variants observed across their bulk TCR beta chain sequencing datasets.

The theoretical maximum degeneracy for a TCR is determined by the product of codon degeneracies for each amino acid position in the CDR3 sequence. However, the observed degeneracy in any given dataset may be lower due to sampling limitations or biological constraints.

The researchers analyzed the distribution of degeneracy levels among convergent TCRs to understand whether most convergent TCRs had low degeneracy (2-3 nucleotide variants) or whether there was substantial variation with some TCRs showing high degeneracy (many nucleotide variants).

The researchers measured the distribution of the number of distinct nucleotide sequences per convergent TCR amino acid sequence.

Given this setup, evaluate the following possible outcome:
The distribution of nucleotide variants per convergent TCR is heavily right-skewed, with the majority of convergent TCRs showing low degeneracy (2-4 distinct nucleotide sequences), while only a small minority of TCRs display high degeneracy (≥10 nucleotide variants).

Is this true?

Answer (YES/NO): YES